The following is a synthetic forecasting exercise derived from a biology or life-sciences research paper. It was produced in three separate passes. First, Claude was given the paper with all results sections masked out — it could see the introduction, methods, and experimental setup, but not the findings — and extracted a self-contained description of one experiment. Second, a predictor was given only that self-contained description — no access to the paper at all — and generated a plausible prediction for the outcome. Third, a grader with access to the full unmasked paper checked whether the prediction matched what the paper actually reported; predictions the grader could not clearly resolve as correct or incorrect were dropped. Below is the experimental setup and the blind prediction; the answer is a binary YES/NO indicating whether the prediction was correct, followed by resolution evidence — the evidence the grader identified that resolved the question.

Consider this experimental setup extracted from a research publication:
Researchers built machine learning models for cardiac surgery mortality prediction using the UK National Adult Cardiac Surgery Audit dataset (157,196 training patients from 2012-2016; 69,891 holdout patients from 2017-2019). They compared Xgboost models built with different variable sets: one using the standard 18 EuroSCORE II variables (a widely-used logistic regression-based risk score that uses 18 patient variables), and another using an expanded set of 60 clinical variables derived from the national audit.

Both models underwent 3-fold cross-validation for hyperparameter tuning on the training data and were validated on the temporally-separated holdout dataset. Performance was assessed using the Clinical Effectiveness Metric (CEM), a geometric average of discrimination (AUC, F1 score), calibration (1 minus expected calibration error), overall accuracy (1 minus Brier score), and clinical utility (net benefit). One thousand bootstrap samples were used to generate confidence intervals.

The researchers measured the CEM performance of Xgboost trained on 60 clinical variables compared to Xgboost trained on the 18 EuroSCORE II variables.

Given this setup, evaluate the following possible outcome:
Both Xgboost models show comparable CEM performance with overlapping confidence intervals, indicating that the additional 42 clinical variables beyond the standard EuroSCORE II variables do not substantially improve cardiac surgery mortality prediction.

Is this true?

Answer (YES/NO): NO